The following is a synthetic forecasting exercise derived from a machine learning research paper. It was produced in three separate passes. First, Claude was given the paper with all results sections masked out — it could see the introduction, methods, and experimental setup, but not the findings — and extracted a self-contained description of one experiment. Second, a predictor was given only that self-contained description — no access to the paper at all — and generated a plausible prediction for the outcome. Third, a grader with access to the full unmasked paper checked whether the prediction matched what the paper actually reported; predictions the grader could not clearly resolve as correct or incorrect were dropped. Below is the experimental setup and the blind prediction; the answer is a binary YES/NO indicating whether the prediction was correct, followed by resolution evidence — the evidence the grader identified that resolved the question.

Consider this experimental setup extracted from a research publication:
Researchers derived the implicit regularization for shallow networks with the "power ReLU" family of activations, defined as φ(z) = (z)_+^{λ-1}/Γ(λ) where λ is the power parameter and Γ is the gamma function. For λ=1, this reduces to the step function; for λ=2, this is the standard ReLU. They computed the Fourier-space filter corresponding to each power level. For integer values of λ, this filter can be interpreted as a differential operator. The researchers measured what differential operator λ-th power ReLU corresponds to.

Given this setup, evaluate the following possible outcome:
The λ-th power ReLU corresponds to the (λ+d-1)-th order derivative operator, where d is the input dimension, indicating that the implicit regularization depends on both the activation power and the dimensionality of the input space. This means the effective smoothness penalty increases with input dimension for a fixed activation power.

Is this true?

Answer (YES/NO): NO